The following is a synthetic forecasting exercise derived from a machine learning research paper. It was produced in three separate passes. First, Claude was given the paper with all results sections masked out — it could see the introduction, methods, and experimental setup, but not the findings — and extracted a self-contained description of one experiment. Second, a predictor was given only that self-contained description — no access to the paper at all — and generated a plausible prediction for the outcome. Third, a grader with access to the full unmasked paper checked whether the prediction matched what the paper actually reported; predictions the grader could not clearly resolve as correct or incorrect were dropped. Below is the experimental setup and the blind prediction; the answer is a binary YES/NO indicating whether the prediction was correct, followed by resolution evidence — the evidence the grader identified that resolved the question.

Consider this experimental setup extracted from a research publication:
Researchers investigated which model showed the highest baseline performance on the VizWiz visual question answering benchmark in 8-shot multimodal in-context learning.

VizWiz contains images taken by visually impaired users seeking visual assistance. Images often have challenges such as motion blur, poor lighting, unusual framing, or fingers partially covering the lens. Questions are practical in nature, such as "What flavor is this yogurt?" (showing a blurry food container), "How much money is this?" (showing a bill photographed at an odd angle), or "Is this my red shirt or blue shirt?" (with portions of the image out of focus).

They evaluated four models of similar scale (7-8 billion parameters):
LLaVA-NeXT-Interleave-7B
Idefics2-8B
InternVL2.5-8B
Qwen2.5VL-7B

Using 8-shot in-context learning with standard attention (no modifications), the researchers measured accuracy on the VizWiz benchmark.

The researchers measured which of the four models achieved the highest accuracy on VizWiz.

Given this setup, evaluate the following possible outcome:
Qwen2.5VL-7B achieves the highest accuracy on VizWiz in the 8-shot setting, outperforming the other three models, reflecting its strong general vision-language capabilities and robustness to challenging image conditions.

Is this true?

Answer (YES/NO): NO